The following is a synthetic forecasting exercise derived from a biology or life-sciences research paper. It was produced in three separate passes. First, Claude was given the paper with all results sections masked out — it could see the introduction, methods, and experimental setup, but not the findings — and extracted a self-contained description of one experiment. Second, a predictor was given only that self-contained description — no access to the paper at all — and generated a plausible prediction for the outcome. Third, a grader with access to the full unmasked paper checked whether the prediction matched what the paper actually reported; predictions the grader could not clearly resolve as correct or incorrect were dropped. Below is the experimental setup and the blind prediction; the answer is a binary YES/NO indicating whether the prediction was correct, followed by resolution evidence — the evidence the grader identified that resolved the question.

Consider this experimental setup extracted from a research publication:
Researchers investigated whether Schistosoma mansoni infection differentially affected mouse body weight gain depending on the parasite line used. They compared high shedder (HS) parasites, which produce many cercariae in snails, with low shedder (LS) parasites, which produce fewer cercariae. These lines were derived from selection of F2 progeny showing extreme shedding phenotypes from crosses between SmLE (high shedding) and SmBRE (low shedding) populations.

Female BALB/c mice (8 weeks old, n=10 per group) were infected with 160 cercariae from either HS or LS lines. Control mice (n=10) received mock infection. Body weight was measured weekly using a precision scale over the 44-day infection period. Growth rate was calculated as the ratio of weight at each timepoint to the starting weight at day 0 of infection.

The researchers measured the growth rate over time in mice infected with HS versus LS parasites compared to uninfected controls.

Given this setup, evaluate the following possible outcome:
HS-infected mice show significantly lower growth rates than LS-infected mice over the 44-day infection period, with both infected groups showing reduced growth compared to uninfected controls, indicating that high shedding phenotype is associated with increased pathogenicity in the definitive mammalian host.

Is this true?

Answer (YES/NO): NO